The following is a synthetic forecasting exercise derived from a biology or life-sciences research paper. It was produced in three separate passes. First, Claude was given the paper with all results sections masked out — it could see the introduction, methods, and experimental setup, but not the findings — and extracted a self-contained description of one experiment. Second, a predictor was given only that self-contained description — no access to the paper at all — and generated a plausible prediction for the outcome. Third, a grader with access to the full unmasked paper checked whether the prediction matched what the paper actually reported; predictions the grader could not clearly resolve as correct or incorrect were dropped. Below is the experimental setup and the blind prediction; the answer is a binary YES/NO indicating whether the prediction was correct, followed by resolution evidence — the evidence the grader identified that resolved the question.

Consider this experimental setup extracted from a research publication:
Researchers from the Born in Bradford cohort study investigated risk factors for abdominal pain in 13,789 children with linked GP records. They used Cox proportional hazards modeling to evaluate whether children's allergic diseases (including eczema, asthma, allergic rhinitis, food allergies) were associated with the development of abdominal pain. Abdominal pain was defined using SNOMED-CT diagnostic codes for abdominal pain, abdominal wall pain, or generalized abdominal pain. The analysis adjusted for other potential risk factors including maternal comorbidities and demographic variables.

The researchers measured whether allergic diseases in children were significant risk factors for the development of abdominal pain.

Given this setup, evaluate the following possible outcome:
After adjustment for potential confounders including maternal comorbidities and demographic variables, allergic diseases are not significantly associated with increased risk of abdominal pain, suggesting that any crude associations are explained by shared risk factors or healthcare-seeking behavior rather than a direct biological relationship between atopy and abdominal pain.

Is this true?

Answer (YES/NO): NO